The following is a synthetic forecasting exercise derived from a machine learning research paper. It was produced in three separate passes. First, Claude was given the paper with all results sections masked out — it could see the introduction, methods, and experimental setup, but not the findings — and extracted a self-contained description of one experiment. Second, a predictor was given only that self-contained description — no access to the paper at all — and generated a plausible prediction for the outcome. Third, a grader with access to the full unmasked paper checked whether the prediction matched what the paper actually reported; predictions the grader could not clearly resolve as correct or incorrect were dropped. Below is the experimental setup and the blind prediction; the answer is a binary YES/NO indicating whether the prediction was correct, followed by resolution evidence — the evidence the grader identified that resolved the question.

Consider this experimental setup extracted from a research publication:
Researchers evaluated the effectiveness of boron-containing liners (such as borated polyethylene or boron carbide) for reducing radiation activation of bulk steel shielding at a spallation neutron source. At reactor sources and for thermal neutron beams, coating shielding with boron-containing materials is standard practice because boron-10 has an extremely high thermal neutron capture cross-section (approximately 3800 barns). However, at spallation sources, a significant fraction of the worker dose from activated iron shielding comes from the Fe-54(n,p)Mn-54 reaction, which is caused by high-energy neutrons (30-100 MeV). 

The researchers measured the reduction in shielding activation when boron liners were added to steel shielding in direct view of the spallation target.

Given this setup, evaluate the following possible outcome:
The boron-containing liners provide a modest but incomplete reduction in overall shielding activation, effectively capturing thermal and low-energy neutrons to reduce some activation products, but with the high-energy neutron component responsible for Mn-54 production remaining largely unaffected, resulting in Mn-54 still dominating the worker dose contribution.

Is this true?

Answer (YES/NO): NO